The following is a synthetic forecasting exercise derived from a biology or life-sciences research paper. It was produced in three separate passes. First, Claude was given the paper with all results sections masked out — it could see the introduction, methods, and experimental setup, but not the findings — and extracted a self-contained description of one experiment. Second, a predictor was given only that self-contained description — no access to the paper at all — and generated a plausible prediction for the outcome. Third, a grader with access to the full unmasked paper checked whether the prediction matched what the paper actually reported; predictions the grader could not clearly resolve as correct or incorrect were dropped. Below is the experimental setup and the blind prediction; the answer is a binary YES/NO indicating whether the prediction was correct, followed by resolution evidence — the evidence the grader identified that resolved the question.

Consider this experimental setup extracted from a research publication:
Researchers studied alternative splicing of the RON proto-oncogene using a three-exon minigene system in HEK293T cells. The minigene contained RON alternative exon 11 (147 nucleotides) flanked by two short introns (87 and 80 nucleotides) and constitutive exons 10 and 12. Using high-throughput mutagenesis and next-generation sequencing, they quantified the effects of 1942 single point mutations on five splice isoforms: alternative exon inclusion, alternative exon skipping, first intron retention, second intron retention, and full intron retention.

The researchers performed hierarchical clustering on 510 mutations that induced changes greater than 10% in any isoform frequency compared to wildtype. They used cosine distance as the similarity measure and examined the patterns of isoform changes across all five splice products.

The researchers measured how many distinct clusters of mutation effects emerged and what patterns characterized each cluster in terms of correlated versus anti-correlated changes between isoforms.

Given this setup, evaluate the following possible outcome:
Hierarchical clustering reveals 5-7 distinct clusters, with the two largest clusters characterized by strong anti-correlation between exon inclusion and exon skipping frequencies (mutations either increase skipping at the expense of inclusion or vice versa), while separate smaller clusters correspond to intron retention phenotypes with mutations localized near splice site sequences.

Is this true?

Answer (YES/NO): NO